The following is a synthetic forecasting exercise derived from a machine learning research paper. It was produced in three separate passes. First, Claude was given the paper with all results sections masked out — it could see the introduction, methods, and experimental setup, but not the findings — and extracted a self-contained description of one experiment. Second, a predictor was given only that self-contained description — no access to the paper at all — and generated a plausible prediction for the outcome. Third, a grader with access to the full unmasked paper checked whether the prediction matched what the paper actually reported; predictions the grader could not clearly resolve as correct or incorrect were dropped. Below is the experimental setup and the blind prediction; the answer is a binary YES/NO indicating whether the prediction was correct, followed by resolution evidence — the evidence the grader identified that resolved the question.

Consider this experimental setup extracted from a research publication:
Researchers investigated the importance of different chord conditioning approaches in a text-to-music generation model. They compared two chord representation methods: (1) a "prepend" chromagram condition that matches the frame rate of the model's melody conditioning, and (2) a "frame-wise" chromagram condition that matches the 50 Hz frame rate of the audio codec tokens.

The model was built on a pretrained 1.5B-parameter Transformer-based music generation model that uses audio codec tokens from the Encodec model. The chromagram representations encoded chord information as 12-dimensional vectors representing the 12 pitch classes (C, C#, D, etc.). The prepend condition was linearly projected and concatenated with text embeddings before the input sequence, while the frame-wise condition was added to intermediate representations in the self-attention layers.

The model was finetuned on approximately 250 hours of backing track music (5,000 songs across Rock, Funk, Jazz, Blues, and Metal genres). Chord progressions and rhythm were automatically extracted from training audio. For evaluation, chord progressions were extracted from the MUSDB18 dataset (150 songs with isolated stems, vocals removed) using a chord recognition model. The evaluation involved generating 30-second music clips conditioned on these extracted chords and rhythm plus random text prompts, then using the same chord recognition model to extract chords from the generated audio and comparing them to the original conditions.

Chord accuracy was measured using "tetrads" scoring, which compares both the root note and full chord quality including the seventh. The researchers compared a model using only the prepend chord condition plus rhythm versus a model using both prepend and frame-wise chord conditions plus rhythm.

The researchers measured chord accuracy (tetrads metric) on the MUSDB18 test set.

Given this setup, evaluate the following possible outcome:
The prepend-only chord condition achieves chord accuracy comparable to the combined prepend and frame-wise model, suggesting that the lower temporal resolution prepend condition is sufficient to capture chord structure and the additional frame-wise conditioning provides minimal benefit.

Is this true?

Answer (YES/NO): NO